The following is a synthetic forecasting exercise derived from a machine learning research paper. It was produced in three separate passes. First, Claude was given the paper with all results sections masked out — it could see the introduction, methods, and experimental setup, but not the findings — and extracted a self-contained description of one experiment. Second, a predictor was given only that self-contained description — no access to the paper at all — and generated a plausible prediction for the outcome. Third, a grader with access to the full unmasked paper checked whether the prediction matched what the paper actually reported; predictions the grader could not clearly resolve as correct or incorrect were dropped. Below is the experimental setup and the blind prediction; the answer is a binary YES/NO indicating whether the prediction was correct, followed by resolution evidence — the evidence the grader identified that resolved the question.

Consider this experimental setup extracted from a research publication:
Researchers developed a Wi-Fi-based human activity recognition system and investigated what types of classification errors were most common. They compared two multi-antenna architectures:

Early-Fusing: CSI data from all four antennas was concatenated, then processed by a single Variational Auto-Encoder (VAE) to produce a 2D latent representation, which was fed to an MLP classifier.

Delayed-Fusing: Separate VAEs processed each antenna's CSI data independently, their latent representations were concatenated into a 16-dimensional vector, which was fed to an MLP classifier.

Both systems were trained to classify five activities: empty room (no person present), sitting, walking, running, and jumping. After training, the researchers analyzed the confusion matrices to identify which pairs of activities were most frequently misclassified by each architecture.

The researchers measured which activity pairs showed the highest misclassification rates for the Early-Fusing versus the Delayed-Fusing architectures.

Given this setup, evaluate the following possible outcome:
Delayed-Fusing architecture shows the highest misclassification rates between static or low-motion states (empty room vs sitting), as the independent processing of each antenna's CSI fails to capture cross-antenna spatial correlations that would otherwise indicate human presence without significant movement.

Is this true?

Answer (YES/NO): YES